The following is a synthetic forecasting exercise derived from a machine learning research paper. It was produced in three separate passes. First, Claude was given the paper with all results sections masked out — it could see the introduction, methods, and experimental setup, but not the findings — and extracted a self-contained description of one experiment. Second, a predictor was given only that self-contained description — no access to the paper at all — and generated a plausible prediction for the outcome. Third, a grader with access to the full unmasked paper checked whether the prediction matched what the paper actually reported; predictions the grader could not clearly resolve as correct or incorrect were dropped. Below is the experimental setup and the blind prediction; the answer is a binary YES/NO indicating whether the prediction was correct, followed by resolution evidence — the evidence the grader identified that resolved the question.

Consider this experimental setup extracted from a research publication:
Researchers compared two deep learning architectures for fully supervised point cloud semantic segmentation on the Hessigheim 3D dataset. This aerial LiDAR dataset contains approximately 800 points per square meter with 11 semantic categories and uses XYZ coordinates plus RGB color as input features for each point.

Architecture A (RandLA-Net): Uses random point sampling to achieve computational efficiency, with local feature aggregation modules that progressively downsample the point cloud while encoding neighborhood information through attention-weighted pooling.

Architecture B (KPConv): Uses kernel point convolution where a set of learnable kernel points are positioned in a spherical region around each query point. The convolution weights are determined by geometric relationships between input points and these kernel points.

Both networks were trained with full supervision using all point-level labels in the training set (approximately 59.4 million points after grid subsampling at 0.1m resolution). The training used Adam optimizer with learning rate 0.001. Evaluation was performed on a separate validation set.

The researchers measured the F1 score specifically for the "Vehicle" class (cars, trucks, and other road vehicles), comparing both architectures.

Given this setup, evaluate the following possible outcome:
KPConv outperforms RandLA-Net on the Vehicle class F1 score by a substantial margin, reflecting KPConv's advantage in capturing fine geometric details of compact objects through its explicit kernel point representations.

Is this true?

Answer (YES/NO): YES